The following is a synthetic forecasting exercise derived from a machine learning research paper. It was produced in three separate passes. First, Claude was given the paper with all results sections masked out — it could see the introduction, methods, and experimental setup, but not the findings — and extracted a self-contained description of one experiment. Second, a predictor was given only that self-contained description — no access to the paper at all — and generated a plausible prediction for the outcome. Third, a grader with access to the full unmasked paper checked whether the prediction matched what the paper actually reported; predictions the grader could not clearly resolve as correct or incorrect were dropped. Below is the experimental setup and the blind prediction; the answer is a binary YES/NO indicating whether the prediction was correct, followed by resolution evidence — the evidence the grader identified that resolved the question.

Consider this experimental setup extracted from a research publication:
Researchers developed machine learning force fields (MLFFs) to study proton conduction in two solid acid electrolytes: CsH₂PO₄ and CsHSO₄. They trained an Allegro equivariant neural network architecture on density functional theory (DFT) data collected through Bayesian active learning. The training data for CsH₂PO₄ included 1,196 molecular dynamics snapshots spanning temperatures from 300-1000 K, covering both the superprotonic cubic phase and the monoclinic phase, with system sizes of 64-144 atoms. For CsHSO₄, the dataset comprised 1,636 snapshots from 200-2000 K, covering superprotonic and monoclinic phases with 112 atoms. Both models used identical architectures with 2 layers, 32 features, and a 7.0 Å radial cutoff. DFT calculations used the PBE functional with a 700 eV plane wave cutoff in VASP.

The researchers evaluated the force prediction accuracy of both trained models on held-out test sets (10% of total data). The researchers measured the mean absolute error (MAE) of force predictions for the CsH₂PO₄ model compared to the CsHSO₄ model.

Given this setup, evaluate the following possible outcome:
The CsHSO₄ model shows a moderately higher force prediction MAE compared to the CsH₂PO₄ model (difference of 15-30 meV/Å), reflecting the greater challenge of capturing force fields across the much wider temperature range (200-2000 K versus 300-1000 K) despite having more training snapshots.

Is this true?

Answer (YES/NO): YES